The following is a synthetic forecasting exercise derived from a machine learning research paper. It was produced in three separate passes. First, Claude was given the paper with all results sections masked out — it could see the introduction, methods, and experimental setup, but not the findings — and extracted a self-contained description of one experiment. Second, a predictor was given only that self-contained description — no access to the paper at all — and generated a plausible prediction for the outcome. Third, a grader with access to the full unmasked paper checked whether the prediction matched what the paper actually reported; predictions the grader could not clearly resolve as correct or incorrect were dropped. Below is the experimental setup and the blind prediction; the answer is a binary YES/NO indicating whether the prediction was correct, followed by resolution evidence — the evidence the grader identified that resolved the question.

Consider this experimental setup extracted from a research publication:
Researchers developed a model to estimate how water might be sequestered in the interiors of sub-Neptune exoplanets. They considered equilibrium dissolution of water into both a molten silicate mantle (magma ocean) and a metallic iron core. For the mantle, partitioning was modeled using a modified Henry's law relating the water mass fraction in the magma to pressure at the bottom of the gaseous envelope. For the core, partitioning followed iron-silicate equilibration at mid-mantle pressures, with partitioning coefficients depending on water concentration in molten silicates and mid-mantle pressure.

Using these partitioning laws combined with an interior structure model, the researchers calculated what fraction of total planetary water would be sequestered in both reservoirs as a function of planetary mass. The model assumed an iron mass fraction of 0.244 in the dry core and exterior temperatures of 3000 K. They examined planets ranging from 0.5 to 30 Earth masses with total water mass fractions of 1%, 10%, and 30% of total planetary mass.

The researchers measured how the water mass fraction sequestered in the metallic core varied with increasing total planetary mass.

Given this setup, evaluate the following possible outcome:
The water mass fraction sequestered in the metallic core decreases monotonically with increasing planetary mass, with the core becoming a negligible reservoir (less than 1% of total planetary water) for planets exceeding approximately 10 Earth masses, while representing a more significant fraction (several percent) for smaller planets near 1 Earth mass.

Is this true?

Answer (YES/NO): NO